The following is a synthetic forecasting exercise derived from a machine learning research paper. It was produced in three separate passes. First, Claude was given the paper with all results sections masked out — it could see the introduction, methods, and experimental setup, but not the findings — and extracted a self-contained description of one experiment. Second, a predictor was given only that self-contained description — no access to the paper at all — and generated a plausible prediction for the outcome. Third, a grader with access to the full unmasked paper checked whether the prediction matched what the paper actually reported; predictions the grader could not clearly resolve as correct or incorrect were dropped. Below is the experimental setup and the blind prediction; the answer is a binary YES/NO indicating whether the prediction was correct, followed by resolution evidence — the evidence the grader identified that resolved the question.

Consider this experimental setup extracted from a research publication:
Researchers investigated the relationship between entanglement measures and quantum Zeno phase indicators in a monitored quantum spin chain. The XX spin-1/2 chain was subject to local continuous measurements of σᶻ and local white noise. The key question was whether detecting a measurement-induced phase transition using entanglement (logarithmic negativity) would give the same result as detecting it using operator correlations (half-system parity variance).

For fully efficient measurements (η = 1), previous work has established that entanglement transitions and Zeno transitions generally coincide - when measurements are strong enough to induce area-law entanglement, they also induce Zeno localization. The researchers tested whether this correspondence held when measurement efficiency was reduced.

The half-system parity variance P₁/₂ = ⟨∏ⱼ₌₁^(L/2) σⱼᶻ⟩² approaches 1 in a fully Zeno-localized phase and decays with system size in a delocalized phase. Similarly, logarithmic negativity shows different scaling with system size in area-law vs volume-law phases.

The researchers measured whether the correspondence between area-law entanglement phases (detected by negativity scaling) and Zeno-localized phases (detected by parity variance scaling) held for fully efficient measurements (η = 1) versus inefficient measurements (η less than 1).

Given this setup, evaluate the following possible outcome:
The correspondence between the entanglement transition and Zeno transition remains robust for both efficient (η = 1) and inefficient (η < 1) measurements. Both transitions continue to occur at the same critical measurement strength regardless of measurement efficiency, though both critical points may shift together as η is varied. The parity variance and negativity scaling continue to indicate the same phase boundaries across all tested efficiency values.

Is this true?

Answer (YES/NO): NO